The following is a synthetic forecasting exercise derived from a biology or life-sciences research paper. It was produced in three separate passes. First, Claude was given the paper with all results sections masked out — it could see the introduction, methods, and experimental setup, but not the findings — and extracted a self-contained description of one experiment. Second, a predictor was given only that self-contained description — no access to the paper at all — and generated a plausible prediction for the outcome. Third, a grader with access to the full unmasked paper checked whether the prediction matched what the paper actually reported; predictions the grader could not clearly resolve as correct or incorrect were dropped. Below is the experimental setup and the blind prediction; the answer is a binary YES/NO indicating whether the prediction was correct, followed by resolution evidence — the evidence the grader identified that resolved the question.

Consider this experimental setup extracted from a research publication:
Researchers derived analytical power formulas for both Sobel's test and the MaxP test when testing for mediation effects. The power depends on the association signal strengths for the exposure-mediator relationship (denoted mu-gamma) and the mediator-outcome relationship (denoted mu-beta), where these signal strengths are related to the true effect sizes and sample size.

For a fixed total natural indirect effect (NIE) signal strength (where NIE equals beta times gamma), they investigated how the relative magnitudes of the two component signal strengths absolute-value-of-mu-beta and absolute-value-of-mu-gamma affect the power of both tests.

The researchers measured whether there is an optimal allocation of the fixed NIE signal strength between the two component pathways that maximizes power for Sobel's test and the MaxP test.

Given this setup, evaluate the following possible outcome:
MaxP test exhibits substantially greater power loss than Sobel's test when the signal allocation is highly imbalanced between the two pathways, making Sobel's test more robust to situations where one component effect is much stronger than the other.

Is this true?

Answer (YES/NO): NO